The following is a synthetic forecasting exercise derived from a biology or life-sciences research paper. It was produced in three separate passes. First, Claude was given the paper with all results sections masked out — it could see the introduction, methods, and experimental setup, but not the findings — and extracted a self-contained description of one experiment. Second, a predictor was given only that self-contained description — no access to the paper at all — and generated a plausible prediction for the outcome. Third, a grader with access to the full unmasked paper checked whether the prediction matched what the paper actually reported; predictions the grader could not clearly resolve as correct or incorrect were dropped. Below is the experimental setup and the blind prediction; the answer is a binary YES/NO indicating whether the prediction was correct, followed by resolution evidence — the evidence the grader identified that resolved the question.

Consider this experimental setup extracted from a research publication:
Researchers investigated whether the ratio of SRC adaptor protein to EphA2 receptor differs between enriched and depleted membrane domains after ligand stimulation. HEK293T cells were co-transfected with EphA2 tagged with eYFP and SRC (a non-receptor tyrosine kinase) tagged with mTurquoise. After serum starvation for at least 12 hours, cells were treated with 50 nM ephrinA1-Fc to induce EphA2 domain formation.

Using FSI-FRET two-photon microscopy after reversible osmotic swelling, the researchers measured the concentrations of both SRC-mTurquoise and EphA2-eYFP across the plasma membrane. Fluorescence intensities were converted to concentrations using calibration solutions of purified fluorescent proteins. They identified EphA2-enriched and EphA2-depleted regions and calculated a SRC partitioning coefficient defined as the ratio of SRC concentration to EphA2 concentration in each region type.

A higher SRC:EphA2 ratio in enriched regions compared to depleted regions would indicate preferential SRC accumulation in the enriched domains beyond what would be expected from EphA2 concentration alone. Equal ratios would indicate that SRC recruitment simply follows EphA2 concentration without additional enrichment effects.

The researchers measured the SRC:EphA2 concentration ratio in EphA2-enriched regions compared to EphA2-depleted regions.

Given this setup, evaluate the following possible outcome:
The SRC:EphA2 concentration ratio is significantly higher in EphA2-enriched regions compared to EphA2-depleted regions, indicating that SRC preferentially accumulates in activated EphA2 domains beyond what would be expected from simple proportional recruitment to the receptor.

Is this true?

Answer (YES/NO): NO